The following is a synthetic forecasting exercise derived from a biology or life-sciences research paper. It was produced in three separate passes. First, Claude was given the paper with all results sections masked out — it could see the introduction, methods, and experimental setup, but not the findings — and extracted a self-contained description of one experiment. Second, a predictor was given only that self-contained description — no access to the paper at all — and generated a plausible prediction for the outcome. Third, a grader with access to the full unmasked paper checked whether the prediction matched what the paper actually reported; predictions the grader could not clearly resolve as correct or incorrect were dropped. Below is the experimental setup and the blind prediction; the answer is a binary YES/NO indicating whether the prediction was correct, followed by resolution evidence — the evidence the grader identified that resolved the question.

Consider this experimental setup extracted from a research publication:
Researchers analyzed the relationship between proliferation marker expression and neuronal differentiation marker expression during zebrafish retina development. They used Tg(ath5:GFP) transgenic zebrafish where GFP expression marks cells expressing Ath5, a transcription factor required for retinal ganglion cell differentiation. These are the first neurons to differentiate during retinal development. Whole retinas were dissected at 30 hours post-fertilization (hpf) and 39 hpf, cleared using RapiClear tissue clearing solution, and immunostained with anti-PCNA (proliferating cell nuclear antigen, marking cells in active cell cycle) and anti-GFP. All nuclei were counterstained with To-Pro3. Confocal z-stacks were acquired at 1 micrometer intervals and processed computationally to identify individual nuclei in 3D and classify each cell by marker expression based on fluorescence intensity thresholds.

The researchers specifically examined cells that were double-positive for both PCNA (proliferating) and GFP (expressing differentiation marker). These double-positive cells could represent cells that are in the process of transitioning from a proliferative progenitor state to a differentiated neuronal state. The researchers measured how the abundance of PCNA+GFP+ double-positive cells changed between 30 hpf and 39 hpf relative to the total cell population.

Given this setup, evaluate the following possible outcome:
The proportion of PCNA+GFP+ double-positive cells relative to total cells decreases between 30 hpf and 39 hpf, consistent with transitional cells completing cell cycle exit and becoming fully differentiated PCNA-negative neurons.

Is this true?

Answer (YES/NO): YES